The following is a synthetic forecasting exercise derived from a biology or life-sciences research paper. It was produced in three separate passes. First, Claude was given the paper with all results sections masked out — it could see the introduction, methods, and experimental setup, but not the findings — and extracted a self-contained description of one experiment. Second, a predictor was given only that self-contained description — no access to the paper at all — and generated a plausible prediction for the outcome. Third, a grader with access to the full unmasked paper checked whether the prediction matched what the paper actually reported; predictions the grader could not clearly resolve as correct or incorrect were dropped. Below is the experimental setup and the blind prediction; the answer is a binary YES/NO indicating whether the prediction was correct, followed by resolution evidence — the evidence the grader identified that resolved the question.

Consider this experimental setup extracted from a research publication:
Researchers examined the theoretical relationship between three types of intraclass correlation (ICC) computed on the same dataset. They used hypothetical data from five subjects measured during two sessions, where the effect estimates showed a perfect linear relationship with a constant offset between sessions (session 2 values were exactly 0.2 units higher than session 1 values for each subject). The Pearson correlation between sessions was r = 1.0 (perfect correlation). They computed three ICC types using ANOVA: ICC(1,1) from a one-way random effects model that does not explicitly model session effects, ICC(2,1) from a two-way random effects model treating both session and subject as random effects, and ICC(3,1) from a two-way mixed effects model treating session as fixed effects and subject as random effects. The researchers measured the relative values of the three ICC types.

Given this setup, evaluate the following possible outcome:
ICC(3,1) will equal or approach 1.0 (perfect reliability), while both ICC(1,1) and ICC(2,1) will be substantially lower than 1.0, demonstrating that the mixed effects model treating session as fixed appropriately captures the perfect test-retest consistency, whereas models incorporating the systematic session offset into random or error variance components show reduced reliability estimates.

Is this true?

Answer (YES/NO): YES